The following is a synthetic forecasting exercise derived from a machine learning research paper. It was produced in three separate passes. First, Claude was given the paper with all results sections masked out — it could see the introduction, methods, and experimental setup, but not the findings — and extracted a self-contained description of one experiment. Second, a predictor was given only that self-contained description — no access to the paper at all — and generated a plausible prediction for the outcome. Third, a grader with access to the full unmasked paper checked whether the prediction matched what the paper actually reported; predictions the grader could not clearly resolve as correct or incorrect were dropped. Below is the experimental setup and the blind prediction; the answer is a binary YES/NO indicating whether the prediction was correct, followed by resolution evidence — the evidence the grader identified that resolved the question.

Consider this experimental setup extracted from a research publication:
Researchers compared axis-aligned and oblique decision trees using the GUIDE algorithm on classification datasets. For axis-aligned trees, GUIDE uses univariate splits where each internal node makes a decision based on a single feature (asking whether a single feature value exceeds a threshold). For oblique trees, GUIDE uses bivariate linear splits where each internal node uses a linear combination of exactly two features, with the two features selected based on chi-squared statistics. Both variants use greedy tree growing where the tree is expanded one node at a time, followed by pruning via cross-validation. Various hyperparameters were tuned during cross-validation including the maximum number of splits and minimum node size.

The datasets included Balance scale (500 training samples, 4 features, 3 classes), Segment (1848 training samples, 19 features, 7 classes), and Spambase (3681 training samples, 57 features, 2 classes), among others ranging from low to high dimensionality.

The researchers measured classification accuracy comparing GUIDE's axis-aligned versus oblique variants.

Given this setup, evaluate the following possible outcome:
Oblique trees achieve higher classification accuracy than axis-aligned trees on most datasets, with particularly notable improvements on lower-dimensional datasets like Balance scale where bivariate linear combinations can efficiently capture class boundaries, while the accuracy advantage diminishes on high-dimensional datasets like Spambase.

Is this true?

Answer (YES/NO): YES